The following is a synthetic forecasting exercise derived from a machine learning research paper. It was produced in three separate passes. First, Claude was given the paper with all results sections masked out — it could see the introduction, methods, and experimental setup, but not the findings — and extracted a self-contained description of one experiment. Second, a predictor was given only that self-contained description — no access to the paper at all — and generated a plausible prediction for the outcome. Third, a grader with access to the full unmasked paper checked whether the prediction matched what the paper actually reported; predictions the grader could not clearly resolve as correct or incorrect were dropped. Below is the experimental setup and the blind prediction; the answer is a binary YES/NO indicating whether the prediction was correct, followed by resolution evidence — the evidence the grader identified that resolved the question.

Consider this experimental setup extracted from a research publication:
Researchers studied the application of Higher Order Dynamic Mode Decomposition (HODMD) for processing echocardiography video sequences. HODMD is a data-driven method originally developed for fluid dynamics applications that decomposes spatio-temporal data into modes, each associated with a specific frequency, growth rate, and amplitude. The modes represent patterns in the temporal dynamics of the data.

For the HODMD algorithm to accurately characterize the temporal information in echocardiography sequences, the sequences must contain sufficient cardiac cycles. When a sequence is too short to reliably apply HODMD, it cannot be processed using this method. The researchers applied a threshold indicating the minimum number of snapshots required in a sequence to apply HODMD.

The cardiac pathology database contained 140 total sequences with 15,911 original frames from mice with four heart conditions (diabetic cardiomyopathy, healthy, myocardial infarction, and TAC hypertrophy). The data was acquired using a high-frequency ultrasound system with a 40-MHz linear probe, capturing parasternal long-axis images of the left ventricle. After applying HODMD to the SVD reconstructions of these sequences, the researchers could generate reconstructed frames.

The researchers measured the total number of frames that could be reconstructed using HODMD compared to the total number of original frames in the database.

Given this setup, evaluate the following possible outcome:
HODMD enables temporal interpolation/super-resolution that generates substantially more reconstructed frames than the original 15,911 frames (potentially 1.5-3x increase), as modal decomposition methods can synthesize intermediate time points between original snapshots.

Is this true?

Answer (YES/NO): NO